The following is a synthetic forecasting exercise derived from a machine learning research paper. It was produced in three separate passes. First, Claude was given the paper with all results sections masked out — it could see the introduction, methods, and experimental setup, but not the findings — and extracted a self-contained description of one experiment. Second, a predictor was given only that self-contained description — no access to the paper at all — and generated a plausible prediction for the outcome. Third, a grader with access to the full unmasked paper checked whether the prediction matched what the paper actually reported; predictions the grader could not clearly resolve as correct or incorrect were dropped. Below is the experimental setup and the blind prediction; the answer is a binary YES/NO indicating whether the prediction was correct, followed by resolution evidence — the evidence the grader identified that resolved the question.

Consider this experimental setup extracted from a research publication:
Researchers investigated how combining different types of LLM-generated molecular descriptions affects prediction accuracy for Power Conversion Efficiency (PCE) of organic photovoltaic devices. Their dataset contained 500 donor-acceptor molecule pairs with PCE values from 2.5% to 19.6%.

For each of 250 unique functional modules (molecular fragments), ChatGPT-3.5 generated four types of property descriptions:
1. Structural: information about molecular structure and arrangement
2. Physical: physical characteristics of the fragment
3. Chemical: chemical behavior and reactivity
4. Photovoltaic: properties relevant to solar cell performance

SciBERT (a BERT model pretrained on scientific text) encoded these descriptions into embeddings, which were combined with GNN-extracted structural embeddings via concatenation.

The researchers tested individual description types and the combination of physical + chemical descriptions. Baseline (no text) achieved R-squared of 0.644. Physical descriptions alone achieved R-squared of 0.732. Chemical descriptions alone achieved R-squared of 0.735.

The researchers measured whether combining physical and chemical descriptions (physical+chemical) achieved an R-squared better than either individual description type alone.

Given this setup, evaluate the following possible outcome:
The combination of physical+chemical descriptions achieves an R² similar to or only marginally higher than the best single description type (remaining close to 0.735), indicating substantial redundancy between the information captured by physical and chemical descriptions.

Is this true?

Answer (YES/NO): YES